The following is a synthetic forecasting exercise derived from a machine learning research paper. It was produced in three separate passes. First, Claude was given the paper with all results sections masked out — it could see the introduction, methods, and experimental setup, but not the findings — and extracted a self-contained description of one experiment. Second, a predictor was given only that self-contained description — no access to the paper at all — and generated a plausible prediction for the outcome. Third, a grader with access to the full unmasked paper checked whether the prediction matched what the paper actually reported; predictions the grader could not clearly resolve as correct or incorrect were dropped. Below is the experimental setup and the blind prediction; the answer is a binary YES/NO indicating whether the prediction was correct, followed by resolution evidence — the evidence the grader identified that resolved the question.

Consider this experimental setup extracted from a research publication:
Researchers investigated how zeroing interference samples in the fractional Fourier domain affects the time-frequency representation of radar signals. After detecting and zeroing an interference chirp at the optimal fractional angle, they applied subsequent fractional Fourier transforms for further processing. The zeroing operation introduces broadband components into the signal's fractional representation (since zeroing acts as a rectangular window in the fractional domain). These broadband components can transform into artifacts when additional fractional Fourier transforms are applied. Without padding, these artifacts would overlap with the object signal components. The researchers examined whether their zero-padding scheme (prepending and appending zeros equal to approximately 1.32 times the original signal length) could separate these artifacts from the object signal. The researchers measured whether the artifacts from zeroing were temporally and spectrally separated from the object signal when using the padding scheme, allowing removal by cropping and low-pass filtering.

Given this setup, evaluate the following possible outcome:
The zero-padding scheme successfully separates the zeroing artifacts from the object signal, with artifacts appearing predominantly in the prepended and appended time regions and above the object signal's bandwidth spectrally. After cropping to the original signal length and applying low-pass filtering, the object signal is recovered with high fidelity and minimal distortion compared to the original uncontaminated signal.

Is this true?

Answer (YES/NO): YES